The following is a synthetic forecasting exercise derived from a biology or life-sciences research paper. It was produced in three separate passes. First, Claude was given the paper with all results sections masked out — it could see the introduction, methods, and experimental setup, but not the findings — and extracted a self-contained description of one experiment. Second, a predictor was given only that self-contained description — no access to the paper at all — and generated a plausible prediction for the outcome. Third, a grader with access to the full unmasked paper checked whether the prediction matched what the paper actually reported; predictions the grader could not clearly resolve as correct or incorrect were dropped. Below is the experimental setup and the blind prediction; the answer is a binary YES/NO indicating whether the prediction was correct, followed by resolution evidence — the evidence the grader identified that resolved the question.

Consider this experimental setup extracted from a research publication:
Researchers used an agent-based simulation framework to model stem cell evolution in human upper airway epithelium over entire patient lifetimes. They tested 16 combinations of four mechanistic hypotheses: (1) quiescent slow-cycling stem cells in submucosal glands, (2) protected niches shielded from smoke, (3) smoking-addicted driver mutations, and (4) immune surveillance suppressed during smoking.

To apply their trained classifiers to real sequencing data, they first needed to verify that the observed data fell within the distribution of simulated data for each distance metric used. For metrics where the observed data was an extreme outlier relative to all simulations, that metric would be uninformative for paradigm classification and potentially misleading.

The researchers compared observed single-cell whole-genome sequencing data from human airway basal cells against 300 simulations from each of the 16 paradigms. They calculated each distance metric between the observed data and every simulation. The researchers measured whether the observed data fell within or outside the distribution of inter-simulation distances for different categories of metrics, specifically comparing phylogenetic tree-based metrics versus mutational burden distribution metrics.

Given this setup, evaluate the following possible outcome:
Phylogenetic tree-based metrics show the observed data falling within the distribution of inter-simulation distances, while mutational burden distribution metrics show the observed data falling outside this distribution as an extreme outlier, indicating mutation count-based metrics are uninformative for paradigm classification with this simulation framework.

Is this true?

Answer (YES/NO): NO